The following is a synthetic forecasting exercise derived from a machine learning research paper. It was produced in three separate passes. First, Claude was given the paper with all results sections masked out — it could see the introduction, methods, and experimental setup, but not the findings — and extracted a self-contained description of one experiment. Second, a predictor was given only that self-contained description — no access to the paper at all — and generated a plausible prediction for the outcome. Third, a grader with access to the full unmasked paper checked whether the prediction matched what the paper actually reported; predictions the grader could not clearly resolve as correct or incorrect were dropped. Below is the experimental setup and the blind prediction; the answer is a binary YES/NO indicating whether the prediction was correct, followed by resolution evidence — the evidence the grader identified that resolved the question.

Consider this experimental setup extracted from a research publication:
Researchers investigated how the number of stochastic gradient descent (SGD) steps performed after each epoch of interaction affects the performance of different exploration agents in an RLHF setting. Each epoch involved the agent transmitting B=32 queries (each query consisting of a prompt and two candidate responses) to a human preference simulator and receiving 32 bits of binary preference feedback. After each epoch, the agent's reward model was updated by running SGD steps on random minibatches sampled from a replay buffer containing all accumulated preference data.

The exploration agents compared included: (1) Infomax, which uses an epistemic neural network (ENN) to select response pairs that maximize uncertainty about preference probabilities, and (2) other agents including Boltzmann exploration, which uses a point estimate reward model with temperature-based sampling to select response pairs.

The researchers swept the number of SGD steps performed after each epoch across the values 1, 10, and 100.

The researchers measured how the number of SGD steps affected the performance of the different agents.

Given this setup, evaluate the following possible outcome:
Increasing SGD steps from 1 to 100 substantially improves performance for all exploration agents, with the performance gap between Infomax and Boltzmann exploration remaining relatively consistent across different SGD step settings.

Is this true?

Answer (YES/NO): NO